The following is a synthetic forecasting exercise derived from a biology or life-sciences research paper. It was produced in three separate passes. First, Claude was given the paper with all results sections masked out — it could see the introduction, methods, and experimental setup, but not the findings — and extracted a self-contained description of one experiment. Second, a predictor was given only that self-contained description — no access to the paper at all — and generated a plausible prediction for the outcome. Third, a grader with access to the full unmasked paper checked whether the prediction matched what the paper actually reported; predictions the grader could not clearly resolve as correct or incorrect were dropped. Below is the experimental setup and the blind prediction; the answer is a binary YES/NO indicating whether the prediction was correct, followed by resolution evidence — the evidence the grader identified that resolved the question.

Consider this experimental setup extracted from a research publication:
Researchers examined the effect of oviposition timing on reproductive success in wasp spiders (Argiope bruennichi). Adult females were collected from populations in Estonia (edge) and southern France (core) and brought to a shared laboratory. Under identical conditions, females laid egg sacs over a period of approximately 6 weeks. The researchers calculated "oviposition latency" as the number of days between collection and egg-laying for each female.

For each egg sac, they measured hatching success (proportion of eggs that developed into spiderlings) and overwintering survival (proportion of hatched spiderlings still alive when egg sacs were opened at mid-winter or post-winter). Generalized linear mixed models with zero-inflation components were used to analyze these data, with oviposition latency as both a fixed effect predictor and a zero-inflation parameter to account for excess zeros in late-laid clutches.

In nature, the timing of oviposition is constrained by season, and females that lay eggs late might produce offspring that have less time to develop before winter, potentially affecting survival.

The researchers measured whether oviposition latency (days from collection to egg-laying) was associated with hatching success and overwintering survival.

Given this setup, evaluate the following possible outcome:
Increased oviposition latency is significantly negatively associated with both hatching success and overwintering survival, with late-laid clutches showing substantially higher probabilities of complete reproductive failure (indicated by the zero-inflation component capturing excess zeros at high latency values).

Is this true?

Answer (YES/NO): YES